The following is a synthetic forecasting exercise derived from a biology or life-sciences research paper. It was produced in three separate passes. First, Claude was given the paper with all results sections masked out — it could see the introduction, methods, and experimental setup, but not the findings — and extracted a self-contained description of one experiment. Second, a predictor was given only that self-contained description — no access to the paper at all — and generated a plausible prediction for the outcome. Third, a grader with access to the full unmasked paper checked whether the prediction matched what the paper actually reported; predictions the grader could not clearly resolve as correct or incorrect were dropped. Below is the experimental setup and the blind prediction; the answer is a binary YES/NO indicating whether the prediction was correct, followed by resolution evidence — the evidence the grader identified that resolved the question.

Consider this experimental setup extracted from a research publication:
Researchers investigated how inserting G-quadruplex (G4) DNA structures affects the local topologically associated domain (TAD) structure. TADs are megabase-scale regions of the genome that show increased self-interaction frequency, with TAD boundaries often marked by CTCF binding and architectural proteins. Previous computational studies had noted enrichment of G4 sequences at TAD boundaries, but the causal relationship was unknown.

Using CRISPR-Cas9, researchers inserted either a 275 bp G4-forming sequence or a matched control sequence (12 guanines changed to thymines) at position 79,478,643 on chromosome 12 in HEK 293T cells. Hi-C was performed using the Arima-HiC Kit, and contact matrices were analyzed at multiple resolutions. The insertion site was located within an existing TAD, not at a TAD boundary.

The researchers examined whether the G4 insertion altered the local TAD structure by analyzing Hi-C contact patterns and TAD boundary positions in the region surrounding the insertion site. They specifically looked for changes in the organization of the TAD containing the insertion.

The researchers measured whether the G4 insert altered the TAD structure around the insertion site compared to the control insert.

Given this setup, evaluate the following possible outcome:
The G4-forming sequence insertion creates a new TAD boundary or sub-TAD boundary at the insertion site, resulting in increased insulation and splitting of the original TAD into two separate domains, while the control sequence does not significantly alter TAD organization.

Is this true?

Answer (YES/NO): NO